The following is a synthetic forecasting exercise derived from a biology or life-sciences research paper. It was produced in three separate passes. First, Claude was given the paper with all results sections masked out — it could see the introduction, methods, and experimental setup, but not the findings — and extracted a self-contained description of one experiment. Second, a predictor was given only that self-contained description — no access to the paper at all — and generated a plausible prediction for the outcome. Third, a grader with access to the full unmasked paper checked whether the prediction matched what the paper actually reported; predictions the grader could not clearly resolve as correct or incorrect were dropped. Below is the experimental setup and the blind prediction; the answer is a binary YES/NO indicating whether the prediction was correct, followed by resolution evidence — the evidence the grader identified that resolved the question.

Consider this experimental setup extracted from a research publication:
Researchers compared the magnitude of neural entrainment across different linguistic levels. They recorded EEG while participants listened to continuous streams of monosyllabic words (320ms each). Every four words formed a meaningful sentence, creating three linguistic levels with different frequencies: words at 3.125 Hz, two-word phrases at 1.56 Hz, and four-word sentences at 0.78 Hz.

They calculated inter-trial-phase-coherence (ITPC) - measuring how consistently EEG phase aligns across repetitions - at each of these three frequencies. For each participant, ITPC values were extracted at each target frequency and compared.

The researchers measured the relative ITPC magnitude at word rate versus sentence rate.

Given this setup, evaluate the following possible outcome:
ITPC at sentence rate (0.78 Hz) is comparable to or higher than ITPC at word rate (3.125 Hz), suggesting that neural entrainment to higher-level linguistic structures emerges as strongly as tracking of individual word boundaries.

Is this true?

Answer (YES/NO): NO